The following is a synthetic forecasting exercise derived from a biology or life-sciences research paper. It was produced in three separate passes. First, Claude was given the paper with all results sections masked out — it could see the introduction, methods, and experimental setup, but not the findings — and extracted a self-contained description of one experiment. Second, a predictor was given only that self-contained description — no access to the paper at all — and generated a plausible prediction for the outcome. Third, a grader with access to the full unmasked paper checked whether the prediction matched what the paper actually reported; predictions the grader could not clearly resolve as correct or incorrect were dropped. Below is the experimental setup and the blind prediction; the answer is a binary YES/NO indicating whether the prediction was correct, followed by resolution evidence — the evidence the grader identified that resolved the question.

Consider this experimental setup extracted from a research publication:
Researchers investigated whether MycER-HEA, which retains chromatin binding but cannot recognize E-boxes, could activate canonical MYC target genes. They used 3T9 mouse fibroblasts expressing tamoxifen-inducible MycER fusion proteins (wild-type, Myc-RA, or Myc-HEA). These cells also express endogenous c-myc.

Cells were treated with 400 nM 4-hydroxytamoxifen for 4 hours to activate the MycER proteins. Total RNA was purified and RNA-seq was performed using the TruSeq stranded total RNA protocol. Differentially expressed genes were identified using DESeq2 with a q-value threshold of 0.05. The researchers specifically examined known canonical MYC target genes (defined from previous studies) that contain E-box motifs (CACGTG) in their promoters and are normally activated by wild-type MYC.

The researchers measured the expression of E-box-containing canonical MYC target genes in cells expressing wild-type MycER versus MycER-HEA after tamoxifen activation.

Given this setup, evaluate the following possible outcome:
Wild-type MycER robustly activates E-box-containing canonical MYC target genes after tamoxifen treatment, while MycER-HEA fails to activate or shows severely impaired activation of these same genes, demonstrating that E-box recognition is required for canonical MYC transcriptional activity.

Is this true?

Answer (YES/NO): YES